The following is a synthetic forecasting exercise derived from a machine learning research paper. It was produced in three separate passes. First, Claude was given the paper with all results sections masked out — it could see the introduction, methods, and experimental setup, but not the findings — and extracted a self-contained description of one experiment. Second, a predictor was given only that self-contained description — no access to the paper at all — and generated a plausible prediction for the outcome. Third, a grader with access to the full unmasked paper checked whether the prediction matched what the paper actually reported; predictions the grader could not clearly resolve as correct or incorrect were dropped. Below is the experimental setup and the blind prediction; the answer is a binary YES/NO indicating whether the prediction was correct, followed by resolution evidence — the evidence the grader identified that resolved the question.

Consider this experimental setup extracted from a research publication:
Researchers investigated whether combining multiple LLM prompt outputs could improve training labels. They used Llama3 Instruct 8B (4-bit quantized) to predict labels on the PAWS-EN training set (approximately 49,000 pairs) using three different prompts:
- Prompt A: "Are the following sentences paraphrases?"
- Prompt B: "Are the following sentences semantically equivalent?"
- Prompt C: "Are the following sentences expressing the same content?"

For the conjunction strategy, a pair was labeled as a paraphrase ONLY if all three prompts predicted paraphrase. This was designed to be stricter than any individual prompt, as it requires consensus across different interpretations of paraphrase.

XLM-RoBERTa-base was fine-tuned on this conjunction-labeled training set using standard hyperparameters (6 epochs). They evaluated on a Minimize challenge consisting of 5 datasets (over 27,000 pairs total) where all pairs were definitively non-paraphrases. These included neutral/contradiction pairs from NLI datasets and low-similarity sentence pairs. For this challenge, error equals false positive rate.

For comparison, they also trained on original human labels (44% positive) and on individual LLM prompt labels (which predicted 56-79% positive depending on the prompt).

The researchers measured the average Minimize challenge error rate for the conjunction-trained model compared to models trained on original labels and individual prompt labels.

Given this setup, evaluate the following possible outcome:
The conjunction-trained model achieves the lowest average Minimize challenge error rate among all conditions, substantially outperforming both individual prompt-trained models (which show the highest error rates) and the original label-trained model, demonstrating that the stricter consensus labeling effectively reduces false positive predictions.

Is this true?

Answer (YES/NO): NO